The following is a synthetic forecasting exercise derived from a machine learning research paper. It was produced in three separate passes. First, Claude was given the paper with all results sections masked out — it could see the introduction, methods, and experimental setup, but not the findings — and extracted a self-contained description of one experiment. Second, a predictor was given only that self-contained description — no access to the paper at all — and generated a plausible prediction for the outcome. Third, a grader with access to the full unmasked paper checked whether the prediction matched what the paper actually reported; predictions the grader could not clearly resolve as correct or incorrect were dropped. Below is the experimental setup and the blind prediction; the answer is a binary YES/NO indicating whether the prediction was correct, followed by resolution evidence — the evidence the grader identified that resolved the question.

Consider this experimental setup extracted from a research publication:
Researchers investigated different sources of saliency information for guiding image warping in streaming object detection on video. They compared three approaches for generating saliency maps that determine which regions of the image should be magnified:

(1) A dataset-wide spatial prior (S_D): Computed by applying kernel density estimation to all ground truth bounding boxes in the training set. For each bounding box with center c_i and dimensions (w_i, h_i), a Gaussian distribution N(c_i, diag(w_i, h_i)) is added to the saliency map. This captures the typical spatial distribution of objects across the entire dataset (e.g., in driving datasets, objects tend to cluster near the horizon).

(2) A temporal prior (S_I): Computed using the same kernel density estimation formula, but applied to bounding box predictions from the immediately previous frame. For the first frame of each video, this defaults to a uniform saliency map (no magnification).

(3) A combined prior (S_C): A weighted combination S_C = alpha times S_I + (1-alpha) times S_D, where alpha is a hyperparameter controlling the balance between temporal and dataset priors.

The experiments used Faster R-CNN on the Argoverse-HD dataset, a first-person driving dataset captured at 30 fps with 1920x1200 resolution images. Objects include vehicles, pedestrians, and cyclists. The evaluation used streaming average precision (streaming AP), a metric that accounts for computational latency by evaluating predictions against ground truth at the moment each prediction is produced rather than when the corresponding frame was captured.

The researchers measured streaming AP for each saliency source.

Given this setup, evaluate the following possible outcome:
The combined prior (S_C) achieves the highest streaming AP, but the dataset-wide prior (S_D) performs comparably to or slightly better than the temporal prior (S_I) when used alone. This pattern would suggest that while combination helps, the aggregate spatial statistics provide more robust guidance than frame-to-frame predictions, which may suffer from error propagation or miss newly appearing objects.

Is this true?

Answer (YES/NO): NO